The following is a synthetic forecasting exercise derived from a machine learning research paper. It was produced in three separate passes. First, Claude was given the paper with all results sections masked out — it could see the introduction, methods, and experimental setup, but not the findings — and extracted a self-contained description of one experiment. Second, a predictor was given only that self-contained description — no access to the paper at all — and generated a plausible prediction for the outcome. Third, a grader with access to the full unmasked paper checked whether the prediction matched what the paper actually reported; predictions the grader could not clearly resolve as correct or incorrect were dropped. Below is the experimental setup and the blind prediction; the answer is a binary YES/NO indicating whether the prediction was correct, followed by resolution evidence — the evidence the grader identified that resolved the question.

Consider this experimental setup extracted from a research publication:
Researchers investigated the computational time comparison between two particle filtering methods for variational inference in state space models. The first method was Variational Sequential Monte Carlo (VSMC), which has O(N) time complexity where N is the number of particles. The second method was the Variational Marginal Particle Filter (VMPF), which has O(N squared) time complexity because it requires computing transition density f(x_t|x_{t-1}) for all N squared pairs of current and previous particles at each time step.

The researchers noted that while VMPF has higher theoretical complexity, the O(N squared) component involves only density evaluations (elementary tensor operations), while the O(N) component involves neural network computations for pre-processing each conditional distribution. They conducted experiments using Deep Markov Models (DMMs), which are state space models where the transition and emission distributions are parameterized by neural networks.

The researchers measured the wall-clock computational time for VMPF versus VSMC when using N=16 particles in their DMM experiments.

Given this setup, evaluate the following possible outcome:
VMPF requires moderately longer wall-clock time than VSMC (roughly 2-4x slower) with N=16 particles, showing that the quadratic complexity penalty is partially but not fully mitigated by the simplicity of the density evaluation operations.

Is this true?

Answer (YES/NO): NO